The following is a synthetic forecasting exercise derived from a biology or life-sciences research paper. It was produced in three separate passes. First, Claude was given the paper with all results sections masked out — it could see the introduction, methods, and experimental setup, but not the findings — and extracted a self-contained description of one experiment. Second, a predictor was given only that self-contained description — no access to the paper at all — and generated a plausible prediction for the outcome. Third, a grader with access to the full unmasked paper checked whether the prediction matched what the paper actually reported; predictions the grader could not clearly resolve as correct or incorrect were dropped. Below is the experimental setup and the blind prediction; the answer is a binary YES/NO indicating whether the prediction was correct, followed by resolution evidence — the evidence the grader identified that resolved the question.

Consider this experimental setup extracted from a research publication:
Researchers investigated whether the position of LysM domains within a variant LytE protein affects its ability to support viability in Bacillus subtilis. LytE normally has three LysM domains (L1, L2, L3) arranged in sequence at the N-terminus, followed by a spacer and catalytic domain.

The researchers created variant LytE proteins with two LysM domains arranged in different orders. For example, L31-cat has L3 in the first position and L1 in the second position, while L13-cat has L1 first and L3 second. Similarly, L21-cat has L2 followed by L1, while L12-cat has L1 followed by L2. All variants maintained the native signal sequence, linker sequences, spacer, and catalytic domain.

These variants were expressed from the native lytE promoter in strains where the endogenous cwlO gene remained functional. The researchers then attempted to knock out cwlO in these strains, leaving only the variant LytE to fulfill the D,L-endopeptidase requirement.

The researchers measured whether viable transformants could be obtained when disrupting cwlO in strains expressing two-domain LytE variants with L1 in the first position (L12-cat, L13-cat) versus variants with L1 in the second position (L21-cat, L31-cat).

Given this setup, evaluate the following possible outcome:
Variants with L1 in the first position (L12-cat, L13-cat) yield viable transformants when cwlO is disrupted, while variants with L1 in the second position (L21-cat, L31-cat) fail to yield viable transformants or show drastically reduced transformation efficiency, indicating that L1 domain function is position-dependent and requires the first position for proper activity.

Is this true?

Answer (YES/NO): NO